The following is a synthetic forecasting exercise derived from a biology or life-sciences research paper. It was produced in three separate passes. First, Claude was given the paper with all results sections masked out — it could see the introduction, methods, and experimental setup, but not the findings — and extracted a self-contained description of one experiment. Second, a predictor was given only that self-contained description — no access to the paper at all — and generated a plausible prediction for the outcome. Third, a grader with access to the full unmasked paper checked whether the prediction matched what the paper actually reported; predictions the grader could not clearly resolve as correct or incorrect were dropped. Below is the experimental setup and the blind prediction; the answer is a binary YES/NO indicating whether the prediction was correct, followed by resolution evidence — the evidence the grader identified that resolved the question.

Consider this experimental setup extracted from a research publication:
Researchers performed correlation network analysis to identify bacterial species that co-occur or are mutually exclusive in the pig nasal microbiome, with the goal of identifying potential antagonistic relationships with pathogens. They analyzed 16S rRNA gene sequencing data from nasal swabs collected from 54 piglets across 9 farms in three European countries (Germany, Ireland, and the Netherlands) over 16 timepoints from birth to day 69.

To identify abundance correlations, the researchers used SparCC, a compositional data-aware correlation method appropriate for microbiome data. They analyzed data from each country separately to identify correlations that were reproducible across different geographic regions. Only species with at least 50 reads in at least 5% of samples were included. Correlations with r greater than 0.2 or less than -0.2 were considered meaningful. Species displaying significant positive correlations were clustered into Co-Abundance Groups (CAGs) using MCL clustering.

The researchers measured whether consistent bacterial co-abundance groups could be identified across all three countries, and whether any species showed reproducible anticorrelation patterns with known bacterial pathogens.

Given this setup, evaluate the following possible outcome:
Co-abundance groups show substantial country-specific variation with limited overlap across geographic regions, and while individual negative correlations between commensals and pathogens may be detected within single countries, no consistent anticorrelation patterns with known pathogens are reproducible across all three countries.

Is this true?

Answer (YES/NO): NO